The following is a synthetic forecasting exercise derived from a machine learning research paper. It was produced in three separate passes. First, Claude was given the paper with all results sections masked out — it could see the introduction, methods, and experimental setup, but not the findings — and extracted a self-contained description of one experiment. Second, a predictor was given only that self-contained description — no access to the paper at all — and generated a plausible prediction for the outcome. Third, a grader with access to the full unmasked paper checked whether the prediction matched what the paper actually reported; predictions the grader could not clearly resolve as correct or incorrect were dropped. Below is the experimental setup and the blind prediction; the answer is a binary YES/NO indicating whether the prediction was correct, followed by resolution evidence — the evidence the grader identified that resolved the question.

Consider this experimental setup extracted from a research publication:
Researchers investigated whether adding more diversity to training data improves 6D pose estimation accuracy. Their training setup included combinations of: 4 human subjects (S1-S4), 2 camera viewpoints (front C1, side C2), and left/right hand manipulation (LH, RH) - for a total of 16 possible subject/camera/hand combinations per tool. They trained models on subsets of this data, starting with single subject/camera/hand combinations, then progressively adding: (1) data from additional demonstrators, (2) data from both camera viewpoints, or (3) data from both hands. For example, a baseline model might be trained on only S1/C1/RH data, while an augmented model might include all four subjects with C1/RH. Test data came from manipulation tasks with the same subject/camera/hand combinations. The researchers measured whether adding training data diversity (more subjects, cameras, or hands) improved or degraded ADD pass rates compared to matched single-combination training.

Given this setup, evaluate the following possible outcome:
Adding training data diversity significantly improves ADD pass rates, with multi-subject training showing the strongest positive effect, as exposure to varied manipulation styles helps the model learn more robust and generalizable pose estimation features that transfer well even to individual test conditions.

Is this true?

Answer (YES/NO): YES